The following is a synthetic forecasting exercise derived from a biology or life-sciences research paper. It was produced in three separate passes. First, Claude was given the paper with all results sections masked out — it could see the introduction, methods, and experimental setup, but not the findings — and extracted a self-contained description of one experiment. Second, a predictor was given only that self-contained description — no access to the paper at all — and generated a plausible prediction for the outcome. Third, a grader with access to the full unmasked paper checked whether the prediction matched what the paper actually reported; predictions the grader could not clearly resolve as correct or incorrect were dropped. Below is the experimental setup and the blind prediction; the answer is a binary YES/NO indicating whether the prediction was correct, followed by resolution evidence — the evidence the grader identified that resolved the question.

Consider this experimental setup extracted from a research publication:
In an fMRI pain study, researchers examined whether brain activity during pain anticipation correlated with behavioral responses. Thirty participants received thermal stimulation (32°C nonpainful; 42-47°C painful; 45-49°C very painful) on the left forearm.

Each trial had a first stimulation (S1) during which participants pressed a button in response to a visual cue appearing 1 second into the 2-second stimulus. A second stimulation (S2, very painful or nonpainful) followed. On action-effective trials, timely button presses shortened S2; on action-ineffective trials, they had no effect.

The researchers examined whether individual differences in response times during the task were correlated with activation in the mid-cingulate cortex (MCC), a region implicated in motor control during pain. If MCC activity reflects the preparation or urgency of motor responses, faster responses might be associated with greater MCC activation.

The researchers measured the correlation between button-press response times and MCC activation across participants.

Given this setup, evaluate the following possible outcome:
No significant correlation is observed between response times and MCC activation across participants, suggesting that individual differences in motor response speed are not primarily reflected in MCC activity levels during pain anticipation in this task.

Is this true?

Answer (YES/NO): NO